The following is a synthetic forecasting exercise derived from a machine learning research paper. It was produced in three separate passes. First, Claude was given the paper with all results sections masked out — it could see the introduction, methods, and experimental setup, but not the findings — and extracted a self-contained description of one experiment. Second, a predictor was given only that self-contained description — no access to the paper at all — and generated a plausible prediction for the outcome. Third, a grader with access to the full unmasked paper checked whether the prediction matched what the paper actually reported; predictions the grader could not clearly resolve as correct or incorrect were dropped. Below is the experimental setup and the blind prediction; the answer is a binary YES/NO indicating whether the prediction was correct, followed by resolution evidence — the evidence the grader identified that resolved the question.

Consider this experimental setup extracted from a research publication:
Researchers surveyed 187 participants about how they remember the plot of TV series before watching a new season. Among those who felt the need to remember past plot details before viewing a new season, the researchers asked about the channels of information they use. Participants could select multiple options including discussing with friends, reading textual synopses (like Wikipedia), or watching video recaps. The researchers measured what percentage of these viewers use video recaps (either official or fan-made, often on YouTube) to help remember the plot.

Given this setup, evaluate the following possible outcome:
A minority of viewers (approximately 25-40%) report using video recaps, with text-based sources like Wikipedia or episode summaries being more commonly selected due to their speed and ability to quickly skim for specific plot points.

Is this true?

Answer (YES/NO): NO